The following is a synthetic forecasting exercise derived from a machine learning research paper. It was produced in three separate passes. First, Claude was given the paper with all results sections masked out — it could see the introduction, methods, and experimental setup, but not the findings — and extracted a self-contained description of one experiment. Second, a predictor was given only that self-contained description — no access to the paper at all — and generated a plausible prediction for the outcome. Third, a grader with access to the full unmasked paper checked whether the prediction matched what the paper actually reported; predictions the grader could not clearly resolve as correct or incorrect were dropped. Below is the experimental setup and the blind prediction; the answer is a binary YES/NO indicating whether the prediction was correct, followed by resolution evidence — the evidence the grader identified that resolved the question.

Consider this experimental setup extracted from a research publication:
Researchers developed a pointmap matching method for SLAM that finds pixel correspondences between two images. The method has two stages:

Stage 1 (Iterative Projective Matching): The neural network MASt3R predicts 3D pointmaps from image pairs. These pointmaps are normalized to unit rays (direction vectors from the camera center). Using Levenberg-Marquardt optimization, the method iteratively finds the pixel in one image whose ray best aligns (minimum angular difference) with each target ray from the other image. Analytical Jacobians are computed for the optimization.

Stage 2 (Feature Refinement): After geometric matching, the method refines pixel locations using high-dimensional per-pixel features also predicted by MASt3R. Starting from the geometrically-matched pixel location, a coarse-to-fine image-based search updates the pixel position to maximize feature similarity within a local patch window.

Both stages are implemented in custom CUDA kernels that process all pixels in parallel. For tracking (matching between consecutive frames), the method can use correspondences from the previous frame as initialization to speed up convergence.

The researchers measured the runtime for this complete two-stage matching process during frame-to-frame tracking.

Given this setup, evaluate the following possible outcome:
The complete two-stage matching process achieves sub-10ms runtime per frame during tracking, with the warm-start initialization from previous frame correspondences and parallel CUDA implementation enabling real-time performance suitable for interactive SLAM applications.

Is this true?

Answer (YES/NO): YES